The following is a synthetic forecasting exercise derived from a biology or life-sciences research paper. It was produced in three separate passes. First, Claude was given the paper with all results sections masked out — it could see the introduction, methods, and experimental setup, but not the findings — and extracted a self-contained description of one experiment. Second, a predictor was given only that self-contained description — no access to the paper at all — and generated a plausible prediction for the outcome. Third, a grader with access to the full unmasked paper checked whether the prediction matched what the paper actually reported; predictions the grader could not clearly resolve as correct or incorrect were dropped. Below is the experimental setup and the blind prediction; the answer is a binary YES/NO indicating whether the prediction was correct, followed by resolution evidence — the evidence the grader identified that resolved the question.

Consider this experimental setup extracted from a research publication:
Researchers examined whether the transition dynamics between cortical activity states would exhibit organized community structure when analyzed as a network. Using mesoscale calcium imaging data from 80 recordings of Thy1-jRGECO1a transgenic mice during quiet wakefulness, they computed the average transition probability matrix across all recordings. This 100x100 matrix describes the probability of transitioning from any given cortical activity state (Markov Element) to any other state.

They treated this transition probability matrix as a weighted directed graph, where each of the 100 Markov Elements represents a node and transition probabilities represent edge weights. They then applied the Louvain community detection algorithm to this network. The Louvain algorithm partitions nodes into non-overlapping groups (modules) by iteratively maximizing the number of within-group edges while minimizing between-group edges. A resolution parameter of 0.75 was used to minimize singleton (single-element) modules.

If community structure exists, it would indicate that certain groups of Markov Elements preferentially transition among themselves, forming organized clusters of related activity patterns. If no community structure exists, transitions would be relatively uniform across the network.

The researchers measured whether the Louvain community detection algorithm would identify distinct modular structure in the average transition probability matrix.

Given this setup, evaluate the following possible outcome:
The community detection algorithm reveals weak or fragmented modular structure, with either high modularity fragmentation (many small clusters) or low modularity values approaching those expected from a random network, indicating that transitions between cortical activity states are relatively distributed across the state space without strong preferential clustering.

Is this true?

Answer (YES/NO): NO